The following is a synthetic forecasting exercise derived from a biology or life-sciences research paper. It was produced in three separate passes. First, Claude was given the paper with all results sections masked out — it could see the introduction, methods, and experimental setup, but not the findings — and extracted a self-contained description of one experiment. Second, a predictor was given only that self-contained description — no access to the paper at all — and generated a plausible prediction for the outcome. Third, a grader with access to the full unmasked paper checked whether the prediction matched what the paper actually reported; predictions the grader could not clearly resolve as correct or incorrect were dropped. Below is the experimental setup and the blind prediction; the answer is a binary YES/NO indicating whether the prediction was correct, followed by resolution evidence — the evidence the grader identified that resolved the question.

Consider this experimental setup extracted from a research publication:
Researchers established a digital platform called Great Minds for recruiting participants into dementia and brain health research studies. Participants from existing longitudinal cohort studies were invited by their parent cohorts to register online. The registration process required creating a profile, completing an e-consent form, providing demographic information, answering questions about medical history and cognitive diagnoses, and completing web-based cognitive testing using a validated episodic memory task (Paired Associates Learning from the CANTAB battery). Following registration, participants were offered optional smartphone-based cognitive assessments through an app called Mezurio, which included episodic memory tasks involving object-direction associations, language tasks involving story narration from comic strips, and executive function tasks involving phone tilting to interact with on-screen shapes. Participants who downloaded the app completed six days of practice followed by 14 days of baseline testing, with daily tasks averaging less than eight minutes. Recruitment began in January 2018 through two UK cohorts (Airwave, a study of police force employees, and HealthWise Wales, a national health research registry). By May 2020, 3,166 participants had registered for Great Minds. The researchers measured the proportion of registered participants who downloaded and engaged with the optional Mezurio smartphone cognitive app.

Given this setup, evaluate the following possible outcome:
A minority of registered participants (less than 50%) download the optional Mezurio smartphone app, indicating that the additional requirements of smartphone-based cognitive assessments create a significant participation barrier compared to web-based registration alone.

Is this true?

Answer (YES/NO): YES